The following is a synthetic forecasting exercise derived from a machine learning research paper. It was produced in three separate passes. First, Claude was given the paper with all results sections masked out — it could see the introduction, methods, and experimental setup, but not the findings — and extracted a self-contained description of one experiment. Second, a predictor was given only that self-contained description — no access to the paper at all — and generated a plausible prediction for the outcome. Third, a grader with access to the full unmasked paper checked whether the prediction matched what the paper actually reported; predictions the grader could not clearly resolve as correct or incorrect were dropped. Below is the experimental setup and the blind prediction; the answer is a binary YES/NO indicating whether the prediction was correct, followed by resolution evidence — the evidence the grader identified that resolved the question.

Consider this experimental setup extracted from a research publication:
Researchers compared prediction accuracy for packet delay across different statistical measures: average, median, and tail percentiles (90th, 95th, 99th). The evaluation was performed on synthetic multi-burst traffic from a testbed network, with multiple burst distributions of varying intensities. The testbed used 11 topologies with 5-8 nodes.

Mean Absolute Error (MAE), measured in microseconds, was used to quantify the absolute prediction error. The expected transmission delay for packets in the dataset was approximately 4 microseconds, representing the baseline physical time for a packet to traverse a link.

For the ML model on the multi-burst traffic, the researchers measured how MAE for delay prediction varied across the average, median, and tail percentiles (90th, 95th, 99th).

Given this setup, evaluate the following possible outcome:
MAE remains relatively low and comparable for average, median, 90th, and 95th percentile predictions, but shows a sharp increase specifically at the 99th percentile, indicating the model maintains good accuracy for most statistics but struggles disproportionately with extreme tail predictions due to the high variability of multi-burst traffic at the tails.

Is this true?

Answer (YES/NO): NO